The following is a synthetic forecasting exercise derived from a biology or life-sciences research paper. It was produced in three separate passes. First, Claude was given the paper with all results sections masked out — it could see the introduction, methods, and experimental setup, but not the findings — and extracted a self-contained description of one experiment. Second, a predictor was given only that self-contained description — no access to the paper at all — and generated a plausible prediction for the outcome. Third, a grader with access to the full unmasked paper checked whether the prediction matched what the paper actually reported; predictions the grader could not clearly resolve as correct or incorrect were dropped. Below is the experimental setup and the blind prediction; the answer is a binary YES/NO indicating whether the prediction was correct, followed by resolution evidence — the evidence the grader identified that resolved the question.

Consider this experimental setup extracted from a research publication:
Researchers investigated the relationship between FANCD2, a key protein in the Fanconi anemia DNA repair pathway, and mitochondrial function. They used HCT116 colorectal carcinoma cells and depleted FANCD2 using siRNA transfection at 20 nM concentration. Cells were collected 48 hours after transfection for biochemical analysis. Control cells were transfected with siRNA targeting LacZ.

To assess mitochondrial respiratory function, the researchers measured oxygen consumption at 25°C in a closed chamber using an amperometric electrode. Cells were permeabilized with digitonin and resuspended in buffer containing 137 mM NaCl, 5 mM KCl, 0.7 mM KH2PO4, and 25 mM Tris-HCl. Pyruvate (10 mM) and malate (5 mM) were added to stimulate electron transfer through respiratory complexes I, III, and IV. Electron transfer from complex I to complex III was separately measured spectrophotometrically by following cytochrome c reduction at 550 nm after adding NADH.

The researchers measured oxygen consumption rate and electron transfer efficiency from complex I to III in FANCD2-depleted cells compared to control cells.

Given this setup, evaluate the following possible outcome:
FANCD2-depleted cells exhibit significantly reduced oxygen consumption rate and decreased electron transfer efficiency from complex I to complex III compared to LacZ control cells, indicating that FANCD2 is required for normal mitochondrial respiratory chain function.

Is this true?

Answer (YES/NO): NO